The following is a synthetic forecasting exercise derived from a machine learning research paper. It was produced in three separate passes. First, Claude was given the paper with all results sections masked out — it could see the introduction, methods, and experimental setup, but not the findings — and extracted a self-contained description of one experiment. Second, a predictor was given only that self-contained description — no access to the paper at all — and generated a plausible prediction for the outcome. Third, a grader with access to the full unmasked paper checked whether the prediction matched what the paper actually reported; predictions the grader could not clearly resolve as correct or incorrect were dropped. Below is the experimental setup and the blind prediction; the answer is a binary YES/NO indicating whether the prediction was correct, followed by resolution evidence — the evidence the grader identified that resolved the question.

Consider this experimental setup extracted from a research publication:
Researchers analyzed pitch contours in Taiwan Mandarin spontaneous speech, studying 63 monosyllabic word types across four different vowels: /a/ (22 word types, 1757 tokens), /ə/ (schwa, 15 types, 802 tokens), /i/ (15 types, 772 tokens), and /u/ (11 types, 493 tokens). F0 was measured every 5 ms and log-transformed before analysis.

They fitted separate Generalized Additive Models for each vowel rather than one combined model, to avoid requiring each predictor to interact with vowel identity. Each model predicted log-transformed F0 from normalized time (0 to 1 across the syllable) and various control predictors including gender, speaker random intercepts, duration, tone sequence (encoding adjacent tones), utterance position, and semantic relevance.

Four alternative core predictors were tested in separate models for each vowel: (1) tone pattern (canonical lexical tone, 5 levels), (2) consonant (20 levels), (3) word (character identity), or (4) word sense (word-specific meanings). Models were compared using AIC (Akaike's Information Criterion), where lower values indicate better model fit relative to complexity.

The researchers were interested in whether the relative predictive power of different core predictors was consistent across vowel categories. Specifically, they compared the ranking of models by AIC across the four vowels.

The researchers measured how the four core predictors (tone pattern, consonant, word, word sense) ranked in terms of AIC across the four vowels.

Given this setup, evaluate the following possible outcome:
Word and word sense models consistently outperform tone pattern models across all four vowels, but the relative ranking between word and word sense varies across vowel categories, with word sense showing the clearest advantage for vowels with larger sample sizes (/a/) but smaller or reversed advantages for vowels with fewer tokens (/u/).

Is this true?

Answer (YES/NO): NO